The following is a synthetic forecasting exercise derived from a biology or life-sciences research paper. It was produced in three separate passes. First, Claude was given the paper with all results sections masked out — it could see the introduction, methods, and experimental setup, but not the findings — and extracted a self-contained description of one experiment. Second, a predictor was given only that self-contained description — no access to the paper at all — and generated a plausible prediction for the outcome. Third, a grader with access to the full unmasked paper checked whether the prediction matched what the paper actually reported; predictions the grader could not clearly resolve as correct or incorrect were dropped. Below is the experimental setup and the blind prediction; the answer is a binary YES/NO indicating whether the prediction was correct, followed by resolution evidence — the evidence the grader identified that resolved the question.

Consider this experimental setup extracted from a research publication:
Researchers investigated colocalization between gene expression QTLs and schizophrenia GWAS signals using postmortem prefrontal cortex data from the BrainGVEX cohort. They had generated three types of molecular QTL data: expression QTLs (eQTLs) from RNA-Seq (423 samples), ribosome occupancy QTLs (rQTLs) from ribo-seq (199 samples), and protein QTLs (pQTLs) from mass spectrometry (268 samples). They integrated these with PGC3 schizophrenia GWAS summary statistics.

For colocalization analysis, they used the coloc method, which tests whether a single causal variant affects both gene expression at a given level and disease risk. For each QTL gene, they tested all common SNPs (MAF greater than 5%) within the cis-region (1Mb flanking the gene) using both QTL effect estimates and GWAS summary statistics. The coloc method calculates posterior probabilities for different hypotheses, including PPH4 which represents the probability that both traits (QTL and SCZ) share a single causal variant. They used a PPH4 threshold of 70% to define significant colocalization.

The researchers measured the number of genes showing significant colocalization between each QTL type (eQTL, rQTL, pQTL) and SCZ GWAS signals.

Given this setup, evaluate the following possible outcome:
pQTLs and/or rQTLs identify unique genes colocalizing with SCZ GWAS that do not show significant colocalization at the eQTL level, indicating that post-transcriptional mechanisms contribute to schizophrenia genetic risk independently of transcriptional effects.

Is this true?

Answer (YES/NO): YES